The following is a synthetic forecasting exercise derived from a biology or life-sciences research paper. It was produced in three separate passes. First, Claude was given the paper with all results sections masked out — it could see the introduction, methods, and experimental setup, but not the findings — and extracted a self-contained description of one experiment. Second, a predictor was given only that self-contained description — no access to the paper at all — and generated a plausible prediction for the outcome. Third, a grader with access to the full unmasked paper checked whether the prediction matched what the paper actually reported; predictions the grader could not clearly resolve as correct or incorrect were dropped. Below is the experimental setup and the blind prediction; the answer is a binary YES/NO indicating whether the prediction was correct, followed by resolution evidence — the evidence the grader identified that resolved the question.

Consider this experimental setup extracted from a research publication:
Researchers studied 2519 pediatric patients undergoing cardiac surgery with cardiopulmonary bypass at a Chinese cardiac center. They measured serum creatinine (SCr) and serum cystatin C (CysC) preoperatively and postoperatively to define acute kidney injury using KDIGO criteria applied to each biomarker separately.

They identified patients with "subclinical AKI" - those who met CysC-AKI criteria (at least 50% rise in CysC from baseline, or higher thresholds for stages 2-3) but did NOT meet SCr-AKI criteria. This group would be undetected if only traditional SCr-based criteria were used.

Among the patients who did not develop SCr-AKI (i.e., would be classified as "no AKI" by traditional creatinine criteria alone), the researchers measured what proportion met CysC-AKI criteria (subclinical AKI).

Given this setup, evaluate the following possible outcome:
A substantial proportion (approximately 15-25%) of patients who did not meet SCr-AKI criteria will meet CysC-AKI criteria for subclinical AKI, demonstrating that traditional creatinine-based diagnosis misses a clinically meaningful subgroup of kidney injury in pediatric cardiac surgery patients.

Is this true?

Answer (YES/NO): NO